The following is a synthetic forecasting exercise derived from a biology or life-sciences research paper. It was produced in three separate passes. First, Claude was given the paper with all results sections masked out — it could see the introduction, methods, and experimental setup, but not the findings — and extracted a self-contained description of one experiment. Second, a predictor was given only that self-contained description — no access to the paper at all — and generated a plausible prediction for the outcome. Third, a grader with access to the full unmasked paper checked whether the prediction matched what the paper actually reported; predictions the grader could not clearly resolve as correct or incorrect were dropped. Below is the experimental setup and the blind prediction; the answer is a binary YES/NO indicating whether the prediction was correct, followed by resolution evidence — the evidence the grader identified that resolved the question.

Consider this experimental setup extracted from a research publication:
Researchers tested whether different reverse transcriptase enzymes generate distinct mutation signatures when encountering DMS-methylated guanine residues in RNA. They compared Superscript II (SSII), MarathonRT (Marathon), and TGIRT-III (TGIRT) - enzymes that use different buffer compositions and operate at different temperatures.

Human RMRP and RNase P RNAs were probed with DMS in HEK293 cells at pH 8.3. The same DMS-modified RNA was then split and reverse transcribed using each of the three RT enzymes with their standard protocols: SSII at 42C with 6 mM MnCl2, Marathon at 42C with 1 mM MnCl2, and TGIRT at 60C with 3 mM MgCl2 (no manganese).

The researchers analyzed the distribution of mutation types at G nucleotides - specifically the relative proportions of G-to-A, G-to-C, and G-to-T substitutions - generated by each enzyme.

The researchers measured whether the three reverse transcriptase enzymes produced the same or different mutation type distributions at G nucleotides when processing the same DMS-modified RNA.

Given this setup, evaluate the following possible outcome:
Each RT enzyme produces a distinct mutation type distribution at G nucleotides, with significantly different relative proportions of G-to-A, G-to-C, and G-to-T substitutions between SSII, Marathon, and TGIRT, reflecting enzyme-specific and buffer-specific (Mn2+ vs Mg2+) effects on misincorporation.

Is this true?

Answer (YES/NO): NO